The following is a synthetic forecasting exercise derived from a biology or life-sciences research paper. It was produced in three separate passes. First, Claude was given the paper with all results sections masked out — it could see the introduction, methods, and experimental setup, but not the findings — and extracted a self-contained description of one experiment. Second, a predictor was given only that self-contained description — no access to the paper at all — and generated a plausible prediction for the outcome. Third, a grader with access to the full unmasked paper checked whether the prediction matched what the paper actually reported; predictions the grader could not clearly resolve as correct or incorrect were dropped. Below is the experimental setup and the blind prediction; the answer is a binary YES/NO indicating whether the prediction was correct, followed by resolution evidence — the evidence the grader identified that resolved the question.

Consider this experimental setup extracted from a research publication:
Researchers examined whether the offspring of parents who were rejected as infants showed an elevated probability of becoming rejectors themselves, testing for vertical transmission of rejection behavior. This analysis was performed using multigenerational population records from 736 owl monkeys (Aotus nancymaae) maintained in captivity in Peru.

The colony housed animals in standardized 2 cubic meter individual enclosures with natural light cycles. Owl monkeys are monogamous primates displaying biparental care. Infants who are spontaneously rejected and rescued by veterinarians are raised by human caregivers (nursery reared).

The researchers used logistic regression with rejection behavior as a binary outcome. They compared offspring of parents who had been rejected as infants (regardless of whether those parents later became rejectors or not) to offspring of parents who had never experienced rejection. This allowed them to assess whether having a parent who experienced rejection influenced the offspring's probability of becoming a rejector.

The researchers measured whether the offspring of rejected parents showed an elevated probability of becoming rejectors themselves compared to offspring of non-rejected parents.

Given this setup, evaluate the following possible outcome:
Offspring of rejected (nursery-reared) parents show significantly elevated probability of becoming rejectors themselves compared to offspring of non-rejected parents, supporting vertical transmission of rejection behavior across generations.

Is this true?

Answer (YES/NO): YES